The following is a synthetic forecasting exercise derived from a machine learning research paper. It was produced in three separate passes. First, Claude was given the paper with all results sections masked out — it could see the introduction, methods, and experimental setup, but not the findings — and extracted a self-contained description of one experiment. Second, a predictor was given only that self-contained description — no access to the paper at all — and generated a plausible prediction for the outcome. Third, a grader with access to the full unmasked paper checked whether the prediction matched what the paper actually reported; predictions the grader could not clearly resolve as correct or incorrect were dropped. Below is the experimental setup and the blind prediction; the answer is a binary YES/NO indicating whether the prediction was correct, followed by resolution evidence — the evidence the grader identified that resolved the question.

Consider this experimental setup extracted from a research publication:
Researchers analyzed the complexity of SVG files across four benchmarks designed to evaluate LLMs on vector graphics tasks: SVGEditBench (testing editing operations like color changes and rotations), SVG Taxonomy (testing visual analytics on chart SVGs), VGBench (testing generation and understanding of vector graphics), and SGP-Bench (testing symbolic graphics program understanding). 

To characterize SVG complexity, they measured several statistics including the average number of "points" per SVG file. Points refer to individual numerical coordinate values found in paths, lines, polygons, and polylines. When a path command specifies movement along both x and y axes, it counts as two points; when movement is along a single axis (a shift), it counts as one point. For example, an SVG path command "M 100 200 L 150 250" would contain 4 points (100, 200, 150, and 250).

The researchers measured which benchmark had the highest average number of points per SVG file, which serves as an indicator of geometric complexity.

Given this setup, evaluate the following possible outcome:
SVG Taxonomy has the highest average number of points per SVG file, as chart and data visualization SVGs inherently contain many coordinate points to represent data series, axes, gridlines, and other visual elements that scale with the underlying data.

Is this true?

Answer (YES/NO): NO